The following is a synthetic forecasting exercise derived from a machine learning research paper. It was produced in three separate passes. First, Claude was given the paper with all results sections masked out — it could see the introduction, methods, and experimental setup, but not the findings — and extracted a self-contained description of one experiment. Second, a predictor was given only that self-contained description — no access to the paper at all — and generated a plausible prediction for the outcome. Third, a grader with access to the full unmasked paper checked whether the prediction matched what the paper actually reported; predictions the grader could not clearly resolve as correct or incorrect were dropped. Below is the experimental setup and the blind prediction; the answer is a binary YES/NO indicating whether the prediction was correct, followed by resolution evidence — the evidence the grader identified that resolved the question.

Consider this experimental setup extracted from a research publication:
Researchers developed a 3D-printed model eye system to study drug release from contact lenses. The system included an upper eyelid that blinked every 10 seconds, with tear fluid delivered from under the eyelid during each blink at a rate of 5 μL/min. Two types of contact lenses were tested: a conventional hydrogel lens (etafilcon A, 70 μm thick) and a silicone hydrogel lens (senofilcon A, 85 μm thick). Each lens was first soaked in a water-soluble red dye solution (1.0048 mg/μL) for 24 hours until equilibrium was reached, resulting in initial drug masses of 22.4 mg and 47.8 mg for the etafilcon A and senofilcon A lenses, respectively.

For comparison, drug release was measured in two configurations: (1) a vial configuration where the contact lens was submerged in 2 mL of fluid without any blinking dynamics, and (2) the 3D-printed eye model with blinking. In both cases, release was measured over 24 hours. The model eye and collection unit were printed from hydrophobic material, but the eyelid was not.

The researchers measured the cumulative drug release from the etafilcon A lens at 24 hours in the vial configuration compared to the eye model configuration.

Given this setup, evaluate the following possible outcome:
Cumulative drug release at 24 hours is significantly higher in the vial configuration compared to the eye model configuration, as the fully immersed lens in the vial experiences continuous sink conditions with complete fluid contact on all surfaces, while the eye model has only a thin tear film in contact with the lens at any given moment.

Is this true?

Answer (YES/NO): YES